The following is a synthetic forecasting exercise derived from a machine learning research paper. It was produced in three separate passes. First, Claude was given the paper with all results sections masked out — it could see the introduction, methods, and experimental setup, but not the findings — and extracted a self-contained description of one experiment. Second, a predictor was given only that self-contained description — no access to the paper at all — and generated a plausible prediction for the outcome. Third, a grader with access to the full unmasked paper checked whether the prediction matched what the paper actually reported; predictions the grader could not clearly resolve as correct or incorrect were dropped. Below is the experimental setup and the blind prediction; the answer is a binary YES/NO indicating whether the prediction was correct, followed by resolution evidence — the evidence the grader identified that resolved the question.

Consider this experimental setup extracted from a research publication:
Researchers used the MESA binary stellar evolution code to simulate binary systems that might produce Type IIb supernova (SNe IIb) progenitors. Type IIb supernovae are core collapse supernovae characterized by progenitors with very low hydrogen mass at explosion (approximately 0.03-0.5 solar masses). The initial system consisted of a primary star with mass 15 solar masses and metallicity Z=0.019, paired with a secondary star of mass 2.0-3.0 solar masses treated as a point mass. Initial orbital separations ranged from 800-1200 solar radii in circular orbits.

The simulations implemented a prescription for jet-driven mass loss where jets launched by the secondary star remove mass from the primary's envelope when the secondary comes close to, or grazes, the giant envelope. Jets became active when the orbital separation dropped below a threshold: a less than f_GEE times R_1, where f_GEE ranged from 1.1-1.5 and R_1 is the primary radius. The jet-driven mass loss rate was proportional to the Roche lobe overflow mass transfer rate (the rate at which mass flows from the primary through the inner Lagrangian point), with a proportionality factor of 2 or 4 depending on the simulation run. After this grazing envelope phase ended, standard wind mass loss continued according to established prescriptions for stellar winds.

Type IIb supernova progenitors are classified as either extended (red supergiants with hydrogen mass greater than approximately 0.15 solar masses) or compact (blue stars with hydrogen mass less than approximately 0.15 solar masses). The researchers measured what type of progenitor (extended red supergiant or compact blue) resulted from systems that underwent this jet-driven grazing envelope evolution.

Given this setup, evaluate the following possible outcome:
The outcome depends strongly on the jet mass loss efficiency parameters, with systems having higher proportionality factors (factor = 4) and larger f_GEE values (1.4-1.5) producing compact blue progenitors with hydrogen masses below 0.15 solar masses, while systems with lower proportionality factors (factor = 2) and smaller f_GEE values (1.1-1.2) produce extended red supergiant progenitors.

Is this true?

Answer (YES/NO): NO